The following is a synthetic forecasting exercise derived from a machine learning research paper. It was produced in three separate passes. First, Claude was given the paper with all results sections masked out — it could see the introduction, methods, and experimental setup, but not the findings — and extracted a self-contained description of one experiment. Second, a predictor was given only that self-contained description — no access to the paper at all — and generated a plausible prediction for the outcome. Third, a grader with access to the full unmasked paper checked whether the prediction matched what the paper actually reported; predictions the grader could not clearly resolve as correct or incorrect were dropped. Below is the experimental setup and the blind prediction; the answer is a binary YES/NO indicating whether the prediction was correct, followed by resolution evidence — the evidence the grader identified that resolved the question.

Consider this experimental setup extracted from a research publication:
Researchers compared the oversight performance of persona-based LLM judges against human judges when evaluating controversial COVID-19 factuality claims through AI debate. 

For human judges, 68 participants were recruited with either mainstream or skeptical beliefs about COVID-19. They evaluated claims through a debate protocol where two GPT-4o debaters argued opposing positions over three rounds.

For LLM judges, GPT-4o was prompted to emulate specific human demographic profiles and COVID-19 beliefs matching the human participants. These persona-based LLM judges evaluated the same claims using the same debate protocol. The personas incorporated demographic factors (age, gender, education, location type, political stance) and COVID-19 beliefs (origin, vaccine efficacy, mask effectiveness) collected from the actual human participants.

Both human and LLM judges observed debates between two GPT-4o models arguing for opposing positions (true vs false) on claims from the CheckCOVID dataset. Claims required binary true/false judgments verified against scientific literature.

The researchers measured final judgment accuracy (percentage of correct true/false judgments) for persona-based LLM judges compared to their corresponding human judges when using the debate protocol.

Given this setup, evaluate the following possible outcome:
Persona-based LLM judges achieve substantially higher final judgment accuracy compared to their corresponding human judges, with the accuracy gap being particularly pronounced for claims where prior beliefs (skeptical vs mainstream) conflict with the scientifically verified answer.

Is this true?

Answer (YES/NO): NO